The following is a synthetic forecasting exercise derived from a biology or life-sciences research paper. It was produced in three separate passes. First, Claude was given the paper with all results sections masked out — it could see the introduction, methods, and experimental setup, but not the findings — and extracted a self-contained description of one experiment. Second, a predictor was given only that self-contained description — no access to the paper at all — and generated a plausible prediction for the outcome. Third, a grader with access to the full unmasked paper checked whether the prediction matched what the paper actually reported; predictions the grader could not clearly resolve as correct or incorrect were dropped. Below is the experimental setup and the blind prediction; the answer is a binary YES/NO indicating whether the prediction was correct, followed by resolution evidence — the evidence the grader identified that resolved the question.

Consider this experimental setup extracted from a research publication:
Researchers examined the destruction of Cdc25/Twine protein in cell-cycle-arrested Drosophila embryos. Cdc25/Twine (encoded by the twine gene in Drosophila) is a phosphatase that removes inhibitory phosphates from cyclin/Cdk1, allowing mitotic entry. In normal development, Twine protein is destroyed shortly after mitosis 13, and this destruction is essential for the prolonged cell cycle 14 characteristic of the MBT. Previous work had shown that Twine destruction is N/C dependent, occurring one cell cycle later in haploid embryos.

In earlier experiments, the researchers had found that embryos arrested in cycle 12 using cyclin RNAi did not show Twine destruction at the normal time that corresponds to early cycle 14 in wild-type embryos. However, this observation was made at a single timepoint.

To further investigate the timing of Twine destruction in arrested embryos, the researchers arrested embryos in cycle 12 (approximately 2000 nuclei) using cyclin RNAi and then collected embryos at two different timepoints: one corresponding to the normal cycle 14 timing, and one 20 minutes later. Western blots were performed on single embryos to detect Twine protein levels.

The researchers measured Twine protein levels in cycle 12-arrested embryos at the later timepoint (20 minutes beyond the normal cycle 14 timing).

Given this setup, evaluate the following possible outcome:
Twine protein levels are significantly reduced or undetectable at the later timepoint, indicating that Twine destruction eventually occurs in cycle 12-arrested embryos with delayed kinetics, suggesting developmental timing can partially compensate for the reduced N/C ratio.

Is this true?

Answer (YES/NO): YES